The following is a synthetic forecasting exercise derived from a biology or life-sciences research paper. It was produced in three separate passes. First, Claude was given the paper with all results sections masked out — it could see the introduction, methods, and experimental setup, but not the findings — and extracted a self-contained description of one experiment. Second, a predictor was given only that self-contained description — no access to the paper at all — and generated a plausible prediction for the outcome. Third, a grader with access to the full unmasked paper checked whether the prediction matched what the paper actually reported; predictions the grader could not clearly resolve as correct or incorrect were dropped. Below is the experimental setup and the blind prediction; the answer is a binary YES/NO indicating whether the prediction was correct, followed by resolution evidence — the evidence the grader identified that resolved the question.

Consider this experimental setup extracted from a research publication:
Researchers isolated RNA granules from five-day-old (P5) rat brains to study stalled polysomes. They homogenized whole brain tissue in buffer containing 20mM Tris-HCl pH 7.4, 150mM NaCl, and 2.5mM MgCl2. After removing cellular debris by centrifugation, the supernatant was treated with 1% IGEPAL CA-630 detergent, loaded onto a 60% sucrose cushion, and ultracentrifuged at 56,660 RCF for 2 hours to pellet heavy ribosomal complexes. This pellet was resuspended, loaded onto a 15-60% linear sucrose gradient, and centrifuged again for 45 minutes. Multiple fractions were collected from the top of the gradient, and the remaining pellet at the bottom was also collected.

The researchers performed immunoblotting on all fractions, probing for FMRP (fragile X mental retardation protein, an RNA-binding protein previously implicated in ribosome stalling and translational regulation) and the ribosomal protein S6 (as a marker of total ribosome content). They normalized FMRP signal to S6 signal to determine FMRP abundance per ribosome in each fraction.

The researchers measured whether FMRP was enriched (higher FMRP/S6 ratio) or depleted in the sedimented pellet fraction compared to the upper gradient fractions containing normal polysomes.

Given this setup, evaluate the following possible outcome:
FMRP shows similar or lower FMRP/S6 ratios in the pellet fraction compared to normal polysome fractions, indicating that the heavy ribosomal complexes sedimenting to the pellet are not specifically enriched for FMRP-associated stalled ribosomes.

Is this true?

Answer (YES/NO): NO